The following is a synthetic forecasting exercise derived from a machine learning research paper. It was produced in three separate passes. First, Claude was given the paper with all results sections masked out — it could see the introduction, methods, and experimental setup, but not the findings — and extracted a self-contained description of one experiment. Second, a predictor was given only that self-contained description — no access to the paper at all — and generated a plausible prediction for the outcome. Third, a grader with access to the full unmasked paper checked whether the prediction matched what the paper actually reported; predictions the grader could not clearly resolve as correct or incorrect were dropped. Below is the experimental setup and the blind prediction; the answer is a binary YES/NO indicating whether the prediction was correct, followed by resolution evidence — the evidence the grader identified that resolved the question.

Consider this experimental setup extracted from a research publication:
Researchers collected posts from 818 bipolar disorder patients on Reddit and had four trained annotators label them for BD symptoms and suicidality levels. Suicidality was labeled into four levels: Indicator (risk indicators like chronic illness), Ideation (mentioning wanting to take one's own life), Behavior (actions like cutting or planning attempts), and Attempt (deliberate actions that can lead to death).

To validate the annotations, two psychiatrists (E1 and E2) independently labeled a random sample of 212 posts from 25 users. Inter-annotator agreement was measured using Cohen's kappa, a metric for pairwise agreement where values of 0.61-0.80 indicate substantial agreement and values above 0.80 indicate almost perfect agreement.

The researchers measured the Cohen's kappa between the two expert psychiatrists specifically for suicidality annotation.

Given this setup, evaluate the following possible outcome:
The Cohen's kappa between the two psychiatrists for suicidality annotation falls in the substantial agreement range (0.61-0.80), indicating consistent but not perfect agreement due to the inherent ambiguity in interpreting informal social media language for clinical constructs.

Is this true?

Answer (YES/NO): NO